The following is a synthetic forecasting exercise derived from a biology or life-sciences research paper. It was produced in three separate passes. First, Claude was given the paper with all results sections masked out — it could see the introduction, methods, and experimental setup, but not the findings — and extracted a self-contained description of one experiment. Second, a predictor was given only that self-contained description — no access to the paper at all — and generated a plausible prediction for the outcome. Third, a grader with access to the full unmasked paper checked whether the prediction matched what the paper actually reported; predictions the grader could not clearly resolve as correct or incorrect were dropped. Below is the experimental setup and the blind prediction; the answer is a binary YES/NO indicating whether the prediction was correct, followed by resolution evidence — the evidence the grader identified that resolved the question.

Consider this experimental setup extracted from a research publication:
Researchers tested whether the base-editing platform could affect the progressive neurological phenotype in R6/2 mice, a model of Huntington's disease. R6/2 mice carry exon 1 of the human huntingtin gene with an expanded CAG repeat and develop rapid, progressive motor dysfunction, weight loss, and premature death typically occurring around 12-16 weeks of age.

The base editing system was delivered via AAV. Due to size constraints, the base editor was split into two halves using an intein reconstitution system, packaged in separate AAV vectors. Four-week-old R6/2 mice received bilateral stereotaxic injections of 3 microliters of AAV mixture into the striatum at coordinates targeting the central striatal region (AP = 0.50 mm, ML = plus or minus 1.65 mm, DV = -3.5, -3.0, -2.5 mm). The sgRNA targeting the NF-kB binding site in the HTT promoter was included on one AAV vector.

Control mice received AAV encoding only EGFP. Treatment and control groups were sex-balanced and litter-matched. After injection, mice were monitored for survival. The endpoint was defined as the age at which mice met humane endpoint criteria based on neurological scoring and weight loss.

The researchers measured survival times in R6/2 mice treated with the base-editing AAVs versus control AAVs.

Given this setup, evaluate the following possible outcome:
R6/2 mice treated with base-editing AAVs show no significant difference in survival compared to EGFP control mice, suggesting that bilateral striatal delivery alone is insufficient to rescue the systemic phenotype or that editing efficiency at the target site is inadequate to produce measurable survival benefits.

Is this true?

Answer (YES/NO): NO